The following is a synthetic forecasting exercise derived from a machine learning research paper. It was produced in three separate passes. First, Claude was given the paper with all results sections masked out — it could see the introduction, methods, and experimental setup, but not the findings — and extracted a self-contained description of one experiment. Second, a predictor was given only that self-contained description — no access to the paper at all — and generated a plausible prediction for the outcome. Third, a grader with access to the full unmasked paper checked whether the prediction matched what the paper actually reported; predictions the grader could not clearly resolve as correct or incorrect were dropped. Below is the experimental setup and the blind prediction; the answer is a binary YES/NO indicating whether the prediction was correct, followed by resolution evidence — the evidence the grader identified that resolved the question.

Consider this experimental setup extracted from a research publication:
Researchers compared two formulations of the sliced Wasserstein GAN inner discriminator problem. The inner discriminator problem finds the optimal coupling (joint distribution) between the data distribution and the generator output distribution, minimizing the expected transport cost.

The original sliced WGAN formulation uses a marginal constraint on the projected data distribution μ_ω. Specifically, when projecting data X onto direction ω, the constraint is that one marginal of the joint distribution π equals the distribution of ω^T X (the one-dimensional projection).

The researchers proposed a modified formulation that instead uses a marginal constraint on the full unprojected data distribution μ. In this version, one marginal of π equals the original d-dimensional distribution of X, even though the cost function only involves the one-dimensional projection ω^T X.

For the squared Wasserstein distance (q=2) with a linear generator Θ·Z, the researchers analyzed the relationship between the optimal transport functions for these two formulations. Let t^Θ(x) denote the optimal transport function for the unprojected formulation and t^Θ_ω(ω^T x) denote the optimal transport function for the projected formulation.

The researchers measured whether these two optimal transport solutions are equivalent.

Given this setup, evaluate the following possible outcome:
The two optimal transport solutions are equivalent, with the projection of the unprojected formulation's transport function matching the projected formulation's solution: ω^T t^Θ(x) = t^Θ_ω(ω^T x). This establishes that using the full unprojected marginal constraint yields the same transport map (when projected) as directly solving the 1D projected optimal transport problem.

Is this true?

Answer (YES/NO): NO